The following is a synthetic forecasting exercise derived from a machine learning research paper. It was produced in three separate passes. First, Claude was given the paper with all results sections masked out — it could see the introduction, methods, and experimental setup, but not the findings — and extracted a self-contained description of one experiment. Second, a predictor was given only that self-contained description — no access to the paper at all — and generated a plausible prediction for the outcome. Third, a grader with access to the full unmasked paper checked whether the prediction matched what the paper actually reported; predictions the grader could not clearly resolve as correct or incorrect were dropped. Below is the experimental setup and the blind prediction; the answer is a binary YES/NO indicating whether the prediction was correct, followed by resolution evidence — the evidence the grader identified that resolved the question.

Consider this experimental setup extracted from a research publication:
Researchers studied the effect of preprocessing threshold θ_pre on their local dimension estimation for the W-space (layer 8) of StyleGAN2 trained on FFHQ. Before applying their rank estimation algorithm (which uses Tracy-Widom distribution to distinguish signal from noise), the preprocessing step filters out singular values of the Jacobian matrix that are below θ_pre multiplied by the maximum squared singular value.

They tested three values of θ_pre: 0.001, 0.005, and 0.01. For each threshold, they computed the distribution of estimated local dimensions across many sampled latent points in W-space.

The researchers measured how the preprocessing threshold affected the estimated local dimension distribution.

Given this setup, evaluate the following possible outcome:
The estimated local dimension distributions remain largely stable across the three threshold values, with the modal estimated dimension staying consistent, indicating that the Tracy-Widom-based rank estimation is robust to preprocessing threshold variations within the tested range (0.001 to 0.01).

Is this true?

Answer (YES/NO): NO